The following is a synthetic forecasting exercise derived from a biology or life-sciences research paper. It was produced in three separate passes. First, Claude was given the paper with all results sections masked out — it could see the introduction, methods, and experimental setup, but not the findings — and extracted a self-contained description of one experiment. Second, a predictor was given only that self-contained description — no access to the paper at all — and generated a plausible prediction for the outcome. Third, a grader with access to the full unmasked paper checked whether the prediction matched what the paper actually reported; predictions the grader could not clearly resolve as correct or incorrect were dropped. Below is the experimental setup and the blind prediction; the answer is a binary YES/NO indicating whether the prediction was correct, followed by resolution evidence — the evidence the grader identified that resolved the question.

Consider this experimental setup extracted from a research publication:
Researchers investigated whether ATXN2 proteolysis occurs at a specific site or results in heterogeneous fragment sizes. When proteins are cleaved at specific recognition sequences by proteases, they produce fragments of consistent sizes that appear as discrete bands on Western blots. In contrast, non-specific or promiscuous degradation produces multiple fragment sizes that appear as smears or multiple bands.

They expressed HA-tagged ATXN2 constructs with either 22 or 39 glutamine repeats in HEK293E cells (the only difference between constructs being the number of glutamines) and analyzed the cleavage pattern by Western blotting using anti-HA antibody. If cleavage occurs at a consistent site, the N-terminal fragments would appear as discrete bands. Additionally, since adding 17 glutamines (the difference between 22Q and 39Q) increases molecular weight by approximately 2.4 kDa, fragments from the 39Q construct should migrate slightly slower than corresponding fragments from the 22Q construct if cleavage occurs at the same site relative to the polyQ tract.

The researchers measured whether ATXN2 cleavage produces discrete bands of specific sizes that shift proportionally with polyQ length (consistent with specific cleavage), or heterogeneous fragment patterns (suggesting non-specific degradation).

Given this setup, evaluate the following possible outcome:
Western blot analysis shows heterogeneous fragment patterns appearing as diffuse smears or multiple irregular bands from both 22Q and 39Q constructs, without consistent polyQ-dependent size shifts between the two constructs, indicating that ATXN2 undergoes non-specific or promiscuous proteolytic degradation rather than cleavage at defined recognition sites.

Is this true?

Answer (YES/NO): NO